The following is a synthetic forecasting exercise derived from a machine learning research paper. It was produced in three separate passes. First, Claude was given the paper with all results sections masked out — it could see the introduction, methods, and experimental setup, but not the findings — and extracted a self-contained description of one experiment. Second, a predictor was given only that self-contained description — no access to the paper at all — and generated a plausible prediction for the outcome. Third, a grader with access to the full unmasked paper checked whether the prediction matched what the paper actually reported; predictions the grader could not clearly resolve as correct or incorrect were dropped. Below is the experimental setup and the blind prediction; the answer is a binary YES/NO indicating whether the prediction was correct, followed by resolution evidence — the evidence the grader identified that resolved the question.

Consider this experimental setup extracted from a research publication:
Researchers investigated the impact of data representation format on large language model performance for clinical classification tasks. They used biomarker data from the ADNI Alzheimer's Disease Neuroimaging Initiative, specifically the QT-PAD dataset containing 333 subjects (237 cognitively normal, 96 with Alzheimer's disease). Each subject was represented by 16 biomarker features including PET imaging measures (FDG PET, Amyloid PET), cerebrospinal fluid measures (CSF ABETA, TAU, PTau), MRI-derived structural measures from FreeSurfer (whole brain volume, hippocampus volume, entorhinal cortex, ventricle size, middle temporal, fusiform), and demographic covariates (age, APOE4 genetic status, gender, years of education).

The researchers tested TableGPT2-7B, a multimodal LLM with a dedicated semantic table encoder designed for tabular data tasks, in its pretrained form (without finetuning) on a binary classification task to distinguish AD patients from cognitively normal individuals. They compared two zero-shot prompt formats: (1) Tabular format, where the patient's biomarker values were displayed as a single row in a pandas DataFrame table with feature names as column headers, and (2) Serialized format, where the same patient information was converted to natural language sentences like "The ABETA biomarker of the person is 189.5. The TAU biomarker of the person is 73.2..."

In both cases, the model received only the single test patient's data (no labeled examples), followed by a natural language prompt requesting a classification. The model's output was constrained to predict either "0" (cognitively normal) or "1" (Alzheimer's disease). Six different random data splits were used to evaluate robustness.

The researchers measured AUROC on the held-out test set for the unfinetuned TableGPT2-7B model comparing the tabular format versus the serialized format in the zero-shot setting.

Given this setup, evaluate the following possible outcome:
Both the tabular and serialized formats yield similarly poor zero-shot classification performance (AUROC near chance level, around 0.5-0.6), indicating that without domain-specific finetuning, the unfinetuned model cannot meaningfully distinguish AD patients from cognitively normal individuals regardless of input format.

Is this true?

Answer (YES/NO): NO